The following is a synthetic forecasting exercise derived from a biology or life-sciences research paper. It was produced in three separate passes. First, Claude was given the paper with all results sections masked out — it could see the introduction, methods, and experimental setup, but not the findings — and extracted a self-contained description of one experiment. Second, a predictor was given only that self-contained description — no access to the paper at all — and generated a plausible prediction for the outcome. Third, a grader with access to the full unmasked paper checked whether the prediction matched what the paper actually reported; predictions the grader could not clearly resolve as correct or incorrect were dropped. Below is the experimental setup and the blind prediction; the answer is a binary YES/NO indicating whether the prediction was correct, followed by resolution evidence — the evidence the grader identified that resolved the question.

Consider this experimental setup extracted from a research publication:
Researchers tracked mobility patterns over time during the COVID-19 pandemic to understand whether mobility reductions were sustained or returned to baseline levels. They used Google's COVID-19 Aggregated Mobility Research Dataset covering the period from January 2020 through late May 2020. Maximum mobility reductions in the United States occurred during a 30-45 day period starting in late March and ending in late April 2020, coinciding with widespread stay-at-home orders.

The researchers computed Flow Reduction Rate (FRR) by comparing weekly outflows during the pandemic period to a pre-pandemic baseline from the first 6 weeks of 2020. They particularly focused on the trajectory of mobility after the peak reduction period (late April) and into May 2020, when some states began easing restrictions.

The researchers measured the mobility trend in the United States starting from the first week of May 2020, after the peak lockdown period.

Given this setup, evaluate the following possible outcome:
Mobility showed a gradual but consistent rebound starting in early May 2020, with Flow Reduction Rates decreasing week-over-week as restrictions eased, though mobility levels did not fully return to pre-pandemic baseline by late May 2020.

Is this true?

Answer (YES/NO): YES